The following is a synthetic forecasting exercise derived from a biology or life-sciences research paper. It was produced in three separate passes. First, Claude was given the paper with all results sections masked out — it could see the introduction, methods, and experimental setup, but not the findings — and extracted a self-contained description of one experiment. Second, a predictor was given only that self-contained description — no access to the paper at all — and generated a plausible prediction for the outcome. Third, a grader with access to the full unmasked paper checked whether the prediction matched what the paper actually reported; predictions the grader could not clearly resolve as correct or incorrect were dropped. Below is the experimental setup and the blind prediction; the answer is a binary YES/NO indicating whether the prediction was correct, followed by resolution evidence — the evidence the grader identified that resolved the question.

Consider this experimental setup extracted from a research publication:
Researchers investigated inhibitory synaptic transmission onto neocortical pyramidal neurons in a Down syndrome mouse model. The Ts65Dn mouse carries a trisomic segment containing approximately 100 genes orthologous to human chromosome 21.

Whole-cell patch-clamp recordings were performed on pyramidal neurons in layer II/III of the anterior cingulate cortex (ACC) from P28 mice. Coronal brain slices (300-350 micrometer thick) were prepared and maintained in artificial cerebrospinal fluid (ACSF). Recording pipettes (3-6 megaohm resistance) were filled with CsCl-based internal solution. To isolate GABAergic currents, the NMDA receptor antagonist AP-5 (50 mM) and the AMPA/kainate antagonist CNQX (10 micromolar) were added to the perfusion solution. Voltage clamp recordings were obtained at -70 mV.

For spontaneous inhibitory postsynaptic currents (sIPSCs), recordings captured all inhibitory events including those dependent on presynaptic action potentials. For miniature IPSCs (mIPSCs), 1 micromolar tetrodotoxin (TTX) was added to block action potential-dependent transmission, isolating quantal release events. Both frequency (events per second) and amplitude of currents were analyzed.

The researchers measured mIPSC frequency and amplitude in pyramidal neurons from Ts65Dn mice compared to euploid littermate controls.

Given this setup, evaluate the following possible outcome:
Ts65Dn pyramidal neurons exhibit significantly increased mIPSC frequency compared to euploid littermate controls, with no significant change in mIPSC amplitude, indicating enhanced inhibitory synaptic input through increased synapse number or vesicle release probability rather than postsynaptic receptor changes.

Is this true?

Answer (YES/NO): YES